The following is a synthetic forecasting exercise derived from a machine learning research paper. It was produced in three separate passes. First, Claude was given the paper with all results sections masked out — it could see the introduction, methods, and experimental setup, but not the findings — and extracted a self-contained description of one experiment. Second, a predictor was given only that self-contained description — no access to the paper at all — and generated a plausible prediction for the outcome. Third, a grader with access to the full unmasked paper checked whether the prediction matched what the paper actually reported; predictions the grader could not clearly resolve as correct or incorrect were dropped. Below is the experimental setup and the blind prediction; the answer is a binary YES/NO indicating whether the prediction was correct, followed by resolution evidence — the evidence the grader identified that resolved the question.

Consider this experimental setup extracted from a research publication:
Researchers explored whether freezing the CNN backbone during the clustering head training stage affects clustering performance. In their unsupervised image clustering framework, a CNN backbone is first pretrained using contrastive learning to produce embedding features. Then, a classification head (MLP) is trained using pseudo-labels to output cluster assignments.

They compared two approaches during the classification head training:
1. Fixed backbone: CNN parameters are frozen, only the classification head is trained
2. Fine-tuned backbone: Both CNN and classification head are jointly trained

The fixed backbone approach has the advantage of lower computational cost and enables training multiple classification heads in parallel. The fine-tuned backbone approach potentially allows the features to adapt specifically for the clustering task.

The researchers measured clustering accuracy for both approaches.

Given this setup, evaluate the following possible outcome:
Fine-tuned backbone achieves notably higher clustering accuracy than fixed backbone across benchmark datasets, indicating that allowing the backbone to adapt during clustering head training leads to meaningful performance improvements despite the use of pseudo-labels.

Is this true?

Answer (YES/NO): NO